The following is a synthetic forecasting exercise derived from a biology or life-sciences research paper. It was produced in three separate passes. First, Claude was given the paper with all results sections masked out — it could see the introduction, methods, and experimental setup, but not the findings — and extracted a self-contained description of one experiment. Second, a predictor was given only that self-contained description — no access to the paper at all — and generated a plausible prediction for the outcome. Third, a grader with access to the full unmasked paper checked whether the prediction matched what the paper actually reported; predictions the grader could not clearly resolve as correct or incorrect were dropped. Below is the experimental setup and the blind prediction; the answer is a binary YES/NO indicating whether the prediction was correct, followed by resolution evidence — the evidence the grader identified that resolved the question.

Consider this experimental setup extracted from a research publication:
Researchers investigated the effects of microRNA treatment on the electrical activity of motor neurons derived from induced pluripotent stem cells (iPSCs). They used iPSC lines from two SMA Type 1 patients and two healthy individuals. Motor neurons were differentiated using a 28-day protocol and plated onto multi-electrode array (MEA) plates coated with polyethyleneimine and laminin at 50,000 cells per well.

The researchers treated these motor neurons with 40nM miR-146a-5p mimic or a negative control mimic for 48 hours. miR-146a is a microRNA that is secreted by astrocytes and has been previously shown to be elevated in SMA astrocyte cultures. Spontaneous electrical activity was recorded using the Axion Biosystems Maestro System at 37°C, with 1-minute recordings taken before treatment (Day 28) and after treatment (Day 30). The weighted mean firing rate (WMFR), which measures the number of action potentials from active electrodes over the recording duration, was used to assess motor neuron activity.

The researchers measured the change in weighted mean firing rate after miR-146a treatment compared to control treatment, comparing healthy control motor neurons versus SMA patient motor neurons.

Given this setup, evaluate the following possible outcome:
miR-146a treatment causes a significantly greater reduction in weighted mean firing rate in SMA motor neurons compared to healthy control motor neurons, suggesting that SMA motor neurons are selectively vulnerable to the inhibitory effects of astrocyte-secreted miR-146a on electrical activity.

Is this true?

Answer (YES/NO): NO